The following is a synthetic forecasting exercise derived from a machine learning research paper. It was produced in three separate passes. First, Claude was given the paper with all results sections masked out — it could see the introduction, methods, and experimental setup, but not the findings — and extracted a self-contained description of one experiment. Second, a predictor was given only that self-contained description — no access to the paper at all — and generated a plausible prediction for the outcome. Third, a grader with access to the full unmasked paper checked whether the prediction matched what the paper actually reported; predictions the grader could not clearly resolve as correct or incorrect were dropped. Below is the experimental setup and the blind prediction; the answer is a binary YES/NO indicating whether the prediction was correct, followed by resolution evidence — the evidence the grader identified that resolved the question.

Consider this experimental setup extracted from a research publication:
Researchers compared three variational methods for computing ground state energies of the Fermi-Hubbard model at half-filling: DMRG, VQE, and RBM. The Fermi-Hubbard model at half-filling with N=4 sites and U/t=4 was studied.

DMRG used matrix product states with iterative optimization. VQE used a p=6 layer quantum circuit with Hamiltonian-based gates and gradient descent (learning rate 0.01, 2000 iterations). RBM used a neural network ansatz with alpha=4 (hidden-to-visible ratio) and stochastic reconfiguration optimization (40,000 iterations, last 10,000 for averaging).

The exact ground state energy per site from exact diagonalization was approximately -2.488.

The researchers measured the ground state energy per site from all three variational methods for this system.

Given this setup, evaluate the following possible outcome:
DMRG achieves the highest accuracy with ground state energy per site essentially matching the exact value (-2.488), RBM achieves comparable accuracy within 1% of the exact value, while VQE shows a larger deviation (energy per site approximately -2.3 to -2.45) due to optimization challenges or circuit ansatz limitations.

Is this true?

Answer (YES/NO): NO